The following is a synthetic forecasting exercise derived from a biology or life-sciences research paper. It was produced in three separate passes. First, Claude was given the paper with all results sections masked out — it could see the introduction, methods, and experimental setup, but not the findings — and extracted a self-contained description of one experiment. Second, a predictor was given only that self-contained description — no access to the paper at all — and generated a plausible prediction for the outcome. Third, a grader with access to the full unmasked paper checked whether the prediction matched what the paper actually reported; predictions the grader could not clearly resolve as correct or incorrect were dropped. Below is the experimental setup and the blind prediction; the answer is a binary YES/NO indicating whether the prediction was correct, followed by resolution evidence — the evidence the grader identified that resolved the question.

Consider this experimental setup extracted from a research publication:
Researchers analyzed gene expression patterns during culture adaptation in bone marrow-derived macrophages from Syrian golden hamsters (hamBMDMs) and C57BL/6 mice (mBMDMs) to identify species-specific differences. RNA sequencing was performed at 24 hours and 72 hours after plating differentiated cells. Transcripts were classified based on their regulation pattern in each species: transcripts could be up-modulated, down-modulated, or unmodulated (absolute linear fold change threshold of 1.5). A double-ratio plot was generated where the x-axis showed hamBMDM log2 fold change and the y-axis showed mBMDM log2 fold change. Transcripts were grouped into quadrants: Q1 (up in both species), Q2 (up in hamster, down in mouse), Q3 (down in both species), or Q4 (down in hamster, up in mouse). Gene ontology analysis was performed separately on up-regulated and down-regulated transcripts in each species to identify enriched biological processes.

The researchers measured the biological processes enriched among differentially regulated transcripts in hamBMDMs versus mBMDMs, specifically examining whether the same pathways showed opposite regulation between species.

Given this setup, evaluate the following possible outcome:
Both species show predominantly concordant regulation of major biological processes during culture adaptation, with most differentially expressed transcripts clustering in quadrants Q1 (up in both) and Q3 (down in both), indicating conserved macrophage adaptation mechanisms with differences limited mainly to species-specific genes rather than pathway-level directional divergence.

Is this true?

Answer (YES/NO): NO